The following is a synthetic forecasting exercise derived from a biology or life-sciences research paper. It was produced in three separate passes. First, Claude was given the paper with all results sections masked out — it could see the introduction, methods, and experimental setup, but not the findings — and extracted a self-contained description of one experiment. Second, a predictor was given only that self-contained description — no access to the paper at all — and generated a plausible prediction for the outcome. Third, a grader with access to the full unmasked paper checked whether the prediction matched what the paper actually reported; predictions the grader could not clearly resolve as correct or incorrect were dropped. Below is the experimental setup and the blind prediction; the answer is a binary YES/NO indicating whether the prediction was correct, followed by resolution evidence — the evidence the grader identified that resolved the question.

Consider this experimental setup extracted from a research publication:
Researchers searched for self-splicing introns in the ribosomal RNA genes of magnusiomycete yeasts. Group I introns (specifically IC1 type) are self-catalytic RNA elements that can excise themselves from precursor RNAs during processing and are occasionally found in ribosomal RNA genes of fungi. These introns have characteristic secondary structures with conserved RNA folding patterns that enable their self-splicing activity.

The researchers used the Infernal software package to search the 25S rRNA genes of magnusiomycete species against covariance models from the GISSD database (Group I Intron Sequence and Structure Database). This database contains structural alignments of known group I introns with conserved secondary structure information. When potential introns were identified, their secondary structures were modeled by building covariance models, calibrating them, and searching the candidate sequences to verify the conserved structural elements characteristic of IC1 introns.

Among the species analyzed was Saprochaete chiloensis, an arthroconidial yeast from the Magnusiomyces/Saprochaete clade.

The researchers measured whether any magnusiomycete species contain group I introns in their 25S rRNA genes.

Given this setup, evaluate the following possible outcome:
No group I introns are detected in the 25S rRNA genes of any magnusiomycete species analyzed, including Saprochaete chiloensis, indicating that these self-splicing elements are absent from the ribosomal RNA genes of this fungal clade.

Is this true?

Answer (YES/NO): NO